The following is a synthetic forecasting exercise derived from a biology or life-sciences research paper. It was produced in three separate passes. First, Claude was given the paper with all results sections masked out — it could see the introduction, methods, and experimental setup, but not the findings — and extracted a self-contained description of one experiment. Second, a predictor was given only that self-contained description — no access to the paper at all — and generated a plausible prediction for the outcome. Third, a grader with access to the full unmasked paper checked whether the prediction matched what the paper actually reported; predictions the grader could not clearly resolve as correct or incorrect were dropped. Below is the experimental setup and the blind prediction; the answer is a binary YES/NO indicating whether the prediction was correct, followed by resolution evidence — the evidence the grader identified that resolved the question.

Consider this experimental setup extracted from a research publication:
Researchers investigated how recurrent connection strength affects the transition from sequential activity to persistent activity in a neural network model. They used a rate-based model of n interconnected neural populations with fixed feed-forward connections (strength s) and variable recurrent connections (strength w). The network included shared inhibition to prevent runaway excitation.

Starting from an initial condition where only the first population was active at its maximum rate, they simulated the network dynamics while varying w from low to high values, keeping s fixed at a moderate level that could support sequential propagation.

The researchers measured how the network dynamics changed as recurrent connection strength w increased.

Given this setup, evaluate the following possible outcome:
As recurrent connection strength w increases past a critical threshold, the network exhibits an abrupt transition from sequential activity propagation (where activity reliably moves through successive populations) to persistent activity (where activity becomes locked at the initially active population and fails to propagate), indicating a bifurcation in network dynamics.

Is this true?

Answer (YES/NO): NO